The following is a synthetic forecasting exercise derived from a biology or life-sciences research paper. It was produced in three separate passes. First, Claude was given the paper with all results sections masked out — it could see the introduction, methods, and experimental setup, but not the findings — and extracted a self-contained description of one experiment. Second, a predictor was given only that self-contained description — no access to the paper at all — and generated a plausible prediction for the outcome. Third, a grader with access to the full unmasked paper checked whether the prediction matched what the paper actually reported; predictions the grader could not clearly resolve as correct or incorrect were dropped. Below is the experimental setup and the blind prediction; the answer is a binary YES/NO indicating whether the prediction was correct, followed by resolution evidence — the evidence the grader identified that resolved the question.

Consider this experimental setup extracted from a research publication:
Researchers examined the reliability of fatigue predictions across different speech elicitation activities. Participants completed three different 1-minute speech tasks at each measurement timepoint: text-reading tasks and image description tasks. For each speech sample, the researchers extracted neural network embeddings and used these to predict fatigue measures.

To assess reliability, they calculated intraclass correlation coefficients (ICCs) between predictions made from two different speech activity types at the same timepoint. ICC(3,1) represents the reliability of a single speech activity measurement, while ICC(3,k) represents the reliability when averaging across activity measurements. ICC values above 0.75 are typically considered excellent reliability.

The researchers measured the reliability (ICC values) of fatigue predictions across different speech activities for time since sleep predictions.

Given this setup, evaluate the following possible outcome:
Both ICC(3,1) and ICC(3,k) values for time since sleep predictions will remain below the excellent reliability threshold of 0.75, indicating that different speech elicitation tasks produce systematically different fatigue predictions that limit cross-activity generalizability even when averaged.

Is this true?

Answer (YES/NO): NO